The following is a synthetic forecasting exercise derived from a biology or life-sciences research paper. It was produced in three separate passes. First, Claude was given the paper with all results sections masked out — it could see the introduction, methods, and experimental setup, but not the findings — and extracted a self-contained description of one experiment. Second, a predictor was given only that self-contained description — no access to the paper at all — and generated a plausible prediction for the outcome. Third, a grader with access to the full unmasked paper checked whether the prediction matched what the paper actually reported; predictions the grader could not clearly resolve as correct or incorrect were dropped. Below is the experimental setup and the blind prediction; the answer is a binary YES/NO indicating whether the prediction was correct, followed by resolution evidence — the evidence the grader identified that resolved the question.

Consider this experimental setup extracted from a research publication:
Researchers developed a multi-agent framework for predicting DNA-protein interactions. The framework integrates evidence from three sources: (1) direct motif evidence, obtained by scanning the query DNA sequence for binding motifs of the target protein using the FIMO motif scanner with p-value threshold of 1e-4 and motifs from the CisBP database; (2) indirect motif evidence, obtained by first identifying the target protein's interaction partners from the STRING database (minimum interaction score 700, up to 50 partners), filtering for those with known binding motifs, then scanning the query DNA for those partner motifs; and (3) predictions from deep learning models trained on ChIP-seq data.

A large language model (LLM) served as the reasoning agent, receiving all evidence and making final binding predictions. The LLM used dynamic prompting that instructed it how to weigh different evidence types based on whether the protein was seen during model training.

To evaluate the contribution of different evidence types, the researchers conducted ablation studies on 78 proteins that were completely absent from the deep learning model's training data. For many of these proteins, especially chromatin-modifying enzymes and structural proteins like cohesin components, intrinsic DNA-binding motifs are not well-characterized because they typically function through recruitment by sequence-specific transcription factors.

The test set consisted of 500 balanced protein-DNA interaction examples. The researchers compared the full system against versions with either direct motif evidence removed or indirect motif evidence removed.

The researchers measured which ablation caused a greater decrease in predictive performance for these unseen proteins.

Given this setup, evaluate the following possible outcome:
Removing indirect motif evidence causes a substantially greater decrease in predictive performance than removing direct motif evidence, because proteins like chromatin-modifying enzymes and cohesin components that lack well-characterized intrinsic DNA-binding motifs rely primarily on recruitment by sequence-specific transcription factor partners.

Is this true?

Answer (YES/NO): NO